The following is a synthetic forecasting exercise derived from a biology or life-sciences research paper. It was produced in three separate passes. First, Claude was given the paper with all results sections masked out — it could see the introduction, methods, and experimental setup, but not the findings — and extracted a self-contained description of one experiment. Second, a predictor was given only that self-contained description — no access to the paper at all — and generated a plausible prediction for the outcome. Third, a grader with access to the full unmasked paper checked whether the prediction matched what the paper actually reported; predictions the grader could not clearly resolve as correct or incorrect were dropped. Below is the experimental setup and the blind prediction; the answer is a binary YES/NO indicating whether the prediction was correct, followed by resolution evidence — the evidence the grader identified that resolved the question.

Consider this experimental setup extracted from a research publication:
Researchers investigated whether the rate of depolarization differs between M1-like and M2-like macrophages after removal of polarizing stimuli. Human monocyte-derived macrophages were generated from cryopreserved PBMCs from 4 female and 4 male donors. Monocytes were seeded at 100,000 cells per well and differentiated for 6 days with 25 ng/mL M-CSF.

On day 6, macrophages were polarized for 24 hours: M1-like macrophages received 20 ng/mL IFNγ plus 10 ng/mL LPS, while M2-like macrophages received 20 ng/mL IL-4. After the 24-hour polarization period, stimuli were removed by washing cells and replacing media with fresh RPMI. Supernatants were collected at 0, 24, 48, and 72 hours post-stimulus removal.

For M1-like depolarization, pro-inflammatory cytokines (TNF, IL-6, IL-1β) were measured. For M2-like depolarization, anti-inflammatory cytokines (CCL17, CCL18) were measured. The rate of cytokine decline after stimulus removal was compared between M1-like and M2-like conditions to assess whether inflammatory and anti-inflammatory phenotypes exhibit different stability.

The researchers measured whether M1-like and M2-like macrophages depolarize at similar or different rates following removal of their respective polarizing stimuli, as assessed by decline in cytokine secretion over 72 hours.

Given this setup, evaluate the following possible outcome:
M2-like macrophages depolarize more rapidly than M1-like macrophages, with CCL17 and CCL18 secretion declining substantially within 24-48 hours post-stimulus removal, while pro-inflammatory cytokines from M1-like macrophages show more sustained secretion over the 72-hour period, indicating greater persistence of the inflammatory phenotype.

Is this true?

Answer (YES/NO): NO